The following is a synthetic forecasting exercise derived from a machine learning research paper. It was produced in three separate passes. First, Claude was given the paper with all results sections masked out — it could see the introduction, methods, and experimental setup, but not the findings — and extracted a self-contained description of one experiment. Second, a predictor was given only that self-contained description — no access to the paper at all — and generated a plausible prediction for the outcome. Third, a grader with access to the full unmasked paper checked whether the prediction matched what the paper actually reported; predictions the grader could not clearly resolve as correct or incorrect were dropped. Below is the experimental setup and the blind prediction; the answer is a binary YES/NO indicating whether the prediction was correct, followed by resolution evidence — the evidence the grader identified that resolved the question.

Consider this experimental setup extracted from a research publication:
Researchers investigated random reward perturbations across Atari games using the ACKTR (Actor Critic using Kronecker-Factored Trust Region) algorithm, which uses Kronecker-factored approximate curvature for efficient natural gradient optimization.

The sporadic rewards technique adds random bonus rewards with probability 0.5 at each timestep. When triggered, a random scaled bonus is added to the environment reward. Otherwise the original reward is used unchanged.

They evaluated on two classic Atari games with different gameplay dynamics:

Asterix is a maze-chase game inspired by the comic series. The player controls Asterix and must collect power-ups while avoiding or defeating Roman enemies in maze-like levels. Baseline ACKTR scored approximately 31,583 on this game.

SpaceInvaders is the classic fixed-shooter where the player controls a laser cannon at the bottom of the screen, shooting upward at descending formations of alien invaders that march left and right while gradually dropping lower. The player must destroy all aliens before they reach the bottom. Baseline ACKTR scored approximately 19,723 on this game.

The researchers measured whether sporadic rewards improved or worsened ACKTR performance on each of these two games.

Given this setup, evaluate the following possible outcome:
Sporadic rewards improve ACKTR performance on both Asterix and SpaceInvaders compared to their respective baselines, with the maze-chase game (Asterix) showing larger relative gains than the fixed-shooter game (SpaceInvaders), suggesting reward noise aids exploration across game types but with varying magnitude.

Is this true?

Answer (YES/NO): NO